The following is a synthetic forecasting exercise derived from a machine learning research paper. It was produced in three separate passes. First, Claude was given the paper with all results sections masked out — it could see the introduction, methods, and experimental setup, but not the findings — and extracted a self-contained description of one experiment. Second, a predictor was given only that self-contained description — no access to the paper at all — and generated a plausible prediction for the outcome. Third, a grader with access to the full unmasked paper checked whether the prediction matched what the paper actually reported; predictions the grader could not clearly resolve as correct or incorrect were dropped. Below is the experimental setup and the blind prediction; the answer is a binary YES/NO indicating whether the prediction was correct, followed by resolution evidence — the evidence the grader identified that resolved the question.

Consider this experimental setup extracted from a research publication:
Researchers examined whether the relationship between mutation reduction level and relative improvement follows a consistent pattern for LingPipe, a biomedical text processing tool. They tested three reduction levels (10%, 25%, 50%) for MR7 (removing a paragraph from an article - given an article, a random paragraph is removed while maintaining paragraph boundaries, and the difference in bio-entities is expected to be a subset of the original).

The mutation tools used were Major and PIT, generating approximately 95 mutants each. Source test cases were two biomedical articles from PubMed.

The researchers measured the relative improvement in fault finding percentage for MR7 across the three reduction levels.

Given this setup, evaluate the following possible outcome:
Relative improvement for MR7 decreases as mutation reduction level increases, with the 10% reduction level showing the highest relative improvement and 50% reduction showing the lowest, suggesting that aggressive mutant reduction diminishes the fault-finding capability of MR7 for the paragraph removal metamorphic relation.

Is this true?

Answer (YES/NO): NO